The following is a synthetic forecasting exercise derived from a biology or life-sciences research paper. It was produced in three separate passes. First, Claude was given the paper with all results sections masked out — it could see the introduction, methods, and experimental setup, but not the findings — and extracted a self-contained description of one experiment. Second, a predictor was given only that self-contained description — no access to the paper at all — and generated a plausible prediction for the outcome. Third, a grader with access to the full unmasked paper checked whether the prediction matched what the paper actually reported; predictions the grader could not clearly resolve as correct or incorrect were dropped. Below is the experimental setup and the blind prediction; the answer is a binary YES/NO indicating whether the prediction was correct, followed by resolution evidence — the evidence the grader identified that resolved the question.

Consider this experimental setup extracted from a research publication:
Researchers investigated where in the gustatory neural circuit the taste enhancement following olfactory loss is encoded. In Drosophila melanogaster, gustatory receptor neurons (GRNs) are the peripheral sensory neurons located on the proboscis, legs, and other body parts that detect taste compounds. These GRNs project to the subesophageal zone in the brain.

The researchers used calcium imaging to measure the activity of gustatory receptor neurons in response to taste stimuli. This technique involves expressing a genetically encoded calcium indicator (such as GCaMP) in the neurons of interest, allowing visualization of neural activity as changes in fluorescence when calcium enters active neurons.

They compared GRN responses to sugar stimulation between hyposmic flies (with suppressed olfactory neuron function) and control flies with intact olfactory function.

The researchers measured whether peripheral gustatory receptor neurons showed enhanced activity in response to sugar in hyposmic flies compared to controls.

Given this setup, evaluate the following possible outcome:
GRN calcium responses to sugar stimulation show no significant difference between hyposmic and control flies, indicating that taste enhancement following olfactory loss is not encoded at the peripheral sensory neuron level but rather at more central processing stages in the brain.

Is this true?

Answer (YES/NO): YES